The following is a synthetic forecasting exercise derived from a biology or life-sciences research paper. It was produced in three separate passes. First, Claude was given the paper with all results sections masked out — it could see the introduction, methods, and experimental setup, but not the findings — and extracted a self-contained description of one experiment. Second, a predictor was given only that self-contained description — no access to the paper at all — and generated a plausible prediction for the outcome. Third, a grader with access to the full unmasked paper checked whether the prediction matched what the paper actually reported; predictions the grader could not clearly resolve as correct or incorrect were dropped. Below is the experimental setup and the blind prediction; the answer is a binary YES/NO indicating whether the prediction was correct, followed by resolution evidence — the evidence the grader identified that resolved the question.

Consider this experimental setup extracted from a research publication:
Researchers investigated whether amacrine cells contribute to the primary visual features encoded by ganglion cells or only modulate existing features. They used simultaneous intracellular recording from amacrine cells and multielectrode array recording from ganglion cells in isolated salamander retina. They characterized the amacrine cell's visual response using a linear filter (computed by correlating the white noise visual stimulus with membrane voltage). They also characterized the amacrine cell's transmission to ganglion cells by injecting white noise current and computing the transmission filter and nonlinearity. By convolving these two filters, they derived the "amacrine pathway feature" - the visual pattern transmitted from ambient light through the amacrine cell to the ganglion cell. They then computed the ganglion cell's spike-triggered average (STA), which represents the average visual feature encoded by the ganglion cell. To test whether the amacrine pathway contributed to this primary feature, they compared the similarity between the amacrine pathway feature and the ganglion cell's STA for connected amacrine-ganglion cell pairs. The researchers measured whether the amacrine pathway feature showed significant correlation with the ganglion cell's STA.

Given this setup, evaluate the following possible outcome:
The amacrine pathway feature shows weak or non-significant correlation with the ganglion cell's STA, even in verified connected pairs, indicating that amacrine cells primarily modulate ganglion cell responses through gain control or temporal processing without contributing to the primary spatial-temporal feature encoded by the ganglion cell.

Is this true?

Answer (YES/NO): NO